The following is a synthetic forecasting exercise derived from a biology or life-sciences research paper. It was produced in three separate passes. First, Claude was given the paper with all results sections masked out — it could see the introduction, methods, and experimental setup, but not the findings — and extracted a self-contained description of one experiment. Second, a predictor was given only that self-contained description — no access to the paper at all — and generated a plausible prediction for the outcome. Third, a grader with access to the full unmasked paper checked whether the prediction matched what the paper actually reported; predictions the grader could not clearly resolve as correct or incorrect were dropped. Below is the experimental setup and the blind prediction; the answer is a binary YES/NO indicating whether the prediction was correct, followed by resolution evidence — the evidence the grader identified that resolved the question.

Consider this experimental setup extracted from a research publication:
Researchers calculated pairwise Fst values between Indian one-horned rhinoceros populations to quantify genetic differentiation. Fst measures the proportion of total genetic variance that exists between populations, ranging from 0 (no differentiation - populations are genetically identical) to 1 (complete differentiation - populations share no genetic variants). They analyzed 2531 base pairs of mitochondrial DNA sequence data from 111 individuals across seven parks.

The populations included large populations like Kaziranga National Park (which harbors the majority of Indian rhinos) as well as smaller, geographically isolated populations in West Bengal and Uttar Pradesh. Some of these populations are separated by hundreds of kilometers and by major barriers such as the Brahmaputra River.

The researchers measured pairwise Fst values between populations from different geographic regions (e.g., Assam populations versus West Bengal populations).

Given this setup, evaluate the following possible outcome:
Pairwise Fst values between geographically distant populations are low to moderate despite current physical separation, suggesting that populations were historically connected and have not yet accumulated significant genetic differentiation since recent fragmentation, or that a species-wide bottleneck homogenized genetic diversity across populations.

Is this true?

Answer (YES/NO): NO